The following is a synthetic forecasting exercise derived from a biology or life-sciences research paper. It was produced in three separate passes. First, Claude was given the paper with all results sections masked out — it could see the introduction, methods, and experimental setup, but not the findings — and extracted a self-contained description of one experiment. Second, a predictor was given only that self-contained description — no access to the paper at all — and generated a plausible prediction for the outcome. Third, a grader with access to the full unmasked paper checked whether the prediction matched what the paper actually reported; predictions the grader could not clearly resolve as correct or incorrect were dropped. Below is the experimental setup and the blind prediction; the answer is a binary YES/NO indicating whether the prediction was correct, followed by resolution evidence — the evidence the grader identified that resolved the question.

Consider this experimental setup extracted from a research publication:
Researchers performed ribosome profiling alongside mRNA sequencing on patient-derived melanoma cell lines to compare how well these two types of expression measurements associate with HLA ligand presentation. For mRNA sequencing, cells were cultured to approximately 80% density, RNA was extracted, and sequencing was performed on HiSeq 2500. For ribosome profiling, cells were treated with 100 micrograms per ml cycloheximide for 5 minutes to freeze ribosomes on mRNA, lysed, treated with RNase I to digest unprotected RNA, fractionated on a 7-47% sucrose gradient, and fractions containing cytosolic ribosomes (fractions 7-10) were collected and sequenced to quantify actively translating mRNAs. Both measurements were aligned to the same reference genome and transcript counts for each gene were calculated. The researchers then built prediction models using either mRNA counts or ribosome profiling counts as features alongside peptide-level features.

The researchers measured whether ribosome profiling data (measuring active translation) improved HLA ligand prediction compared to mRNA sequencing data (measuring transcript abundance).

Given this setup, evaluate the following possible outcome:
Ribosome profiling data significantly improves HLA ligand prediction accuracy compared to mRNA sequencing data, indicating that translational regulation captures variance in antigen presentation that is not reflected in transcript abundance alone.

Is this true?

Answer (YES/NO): NO